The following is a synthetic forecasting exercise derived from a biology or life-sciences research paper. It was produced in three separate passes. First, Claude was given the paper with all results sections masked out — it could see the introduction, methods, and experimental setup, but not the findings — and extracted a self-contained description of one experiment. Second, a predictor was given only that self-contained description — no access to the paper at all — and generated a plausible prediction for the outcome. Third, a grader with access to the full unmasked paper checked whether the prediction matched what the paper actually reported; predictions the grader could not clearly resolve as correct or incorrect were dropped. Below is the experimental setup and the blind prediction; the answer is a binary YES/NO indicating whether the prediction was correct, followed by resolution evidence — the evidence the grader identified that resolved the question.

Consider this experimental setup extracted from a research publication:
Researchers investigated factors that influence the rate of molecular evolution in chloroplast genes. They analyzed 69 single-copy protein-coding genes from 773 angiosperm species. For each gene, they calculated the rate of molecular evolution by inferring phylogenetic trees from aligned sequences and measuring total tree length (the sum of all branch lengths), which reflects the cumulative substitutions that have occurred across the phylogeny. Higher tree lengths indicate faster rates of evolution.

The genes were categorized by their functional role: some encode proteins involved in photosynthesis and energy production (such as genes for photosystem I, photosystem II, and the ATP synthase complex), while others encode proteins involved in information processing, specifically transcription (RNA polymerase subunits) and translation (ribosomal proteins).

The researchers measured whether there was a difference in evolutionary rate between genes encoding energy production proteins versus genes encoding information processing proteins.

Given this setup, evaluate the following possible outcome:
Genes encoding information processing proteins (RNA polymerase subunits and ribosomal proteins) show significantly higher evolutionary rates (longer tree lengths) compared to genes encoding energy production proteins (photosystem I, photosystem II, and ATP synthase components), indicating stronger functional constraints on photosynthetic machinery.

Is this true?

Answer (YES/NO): YES